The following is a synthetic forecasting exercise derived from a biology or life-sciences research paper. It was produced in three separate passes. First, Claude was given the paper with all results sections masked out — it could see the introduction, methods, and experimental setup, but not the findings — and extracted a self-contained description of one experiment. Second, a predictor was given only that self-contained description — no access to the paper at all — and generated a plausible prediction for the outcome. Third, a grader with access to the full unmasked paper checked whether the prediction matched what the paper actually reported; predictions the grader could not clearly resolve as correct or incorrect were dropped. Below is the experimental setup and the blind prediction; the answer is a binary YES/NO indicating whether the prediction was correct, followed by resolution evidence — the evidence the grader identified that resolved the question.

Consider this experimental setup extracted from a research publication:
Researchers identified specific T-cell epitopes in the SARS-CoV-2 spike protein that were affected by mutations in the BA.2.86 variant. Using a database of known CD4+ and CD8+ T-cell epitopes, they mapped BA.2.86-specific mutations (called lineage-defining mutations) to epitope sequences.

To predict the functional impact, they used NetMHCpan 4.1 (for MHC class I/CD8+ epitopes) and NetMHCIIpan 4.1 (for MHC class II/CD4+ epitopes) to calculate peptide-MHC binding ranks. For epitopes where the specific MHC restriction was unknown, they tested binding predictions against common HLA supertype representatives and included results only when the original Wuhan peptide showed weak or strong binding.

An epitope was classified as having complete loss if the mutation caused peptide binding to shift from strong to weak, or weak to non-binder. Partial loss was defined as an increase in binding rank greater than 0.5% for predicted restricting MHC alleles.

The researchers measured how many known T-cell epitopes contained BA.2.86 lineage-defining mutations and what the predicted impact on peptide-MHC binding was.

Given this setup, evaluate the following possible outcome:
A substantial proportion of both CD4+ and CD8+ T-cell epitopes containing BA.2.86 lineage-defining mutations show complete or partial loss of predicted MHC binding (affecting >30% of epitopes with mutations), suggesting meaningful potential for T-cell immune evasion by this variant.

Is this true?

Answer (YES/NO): NO